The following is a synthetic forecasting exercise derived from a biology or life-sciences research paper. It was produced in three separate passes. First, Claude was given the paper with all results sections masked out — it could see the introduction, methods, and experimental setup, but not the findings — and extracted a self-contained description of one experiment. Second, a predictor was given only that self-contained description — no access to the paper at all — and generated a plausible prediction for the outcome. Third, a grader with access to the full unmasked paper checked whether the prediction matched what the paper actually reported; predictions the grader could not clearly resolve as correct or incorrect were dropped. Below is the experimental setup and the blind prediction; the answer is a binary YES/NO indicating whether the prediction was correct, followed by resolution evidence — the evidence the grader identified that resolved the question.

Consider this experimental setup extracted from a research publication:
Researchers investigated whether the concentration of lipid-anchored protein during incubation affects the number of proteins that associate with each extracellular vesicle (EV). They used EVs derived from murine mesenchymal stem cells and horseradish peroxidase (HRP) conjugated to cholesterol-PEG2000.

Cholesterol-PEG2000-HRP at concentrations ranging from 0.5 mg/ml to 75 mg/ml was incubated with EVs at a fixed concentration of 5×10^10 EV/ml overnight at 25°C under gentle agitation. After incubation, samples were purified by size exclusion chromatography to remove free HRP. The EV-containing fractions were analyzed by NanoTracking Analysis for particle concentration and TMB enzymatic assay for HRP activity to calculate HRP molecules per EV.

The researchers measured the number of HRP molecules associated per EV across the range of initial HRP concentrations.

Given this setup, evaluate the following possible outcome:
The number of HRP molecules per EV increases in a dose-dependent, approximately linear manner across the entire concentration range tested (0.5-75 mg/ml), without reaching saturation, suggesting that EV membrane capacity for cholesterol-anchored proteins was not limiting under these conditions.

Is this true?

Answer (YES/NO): NO